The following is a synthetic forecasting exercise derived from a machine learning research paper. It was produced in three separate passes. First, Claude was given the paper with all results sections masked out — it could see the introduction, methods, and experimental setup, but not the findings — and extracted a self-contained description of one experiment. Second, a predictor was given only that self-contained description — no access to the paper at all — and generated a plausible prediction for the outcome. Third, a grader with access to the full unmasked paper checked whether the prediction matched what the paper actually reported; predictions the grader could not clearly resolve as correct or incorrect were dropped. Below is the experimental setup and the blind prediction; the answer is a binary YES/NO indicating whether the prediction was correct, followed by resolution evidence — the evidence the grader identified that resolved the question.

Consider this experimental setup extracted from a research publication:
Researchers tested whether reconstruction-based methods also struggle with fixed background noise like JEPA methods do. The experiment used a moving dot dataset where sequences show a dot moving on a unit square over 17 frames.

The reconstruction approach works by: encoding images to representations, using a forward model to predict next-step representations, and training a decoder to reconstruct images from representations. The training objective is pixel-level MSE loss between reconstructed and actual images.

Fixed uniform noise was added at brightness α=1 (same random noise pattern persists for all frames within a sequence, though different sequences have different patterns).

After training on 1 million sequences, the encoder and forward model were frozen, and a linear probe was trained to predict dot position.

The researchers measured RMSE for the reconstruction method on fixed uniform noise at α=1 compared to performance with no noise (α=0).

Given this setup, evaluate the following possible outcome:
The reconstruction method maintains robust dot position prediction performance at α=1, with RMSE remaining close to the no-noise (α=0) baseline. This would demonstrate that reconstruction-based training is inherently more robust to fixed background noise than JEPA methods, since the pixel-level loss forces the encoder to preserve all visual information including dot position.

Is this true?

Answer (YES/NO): YES